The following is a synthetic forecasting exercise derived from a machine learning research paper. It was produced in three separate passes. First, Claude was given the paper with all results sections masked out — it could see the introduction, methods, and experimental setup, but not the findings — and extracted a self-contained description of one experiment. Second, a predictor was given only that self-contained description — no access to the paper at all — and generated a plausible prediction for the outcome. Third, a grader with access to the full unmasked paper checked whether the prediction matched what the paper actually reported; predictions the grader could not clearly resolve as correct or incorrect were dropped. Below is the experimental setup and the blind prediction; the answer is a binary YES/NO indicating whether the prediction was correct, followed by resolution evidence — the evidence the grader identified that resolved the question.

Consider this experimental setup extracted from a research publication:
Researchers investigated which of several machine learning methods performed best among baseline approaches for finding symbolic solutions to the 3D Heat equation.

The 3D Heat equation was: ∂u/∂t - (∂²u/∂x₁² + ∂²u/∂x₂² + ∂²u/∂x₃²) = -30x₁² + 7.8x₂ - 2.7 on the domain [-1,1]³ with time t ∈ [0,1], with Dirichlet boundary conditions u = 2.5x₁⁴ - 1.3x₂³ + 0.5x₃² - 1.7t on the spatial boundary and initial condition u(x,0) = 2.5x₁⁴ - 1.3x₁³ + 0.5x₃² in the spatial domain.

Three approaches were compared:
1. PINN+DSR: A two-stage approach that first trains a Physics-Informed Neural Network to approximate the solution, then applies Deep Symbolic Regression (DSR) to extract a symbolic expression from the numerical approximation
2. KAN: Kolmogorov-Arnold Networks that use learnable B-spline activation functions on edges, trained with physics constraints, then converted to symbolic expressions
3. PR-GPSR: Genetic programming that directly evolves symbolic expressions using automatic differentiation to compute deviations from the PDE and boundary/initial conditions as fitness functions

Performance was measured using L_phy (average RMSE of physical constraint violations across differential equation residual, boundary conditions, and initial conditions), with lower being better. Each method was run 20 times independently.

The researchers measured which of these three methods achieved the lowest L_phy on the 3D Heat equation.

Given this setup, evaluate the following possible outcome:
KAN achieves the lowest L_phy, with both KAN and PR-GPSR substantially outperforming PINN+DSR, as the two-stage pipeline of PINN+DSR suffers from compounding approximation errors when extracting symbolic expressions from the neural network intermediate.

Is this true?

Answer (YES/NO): NO